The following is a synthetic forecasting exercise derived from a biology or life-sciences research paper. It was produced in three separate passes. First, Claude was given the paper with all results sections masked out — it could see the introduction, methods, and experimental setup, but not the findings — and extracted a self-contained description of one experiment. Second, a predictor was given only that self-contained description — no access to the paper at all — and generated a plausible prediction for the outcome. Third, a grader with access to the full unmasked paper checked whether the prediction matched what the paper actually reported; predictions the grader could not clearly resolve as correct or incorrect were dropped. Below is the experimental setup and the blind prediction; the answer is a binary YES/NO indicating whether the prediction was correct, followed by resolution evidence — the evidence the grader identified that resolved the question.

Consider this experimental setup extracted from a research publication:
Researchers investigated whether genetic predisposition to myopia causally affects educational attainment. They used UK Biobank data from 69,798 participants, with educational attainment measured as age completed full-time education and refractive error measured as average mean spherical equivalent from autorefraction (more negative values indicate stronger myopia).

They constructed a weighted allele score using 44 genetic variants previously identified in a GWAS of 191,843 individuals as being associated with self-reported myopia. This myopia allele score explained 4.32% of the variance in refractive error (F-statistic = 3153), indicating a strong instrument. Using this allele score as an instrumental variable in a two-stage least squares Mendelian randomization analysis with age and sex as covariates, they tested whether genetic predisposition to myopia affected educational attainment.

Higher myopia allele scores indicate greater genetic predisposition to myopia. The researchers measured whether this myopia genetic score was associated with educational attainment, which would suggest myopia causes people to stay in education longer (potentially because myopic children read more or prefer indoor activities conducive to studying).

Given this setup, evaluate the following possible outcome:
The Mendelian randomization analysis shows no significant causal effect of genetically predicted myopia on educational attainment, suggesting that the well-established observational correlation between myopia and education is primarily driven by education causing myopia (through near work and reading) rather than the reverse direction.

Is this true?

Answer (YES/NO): YES